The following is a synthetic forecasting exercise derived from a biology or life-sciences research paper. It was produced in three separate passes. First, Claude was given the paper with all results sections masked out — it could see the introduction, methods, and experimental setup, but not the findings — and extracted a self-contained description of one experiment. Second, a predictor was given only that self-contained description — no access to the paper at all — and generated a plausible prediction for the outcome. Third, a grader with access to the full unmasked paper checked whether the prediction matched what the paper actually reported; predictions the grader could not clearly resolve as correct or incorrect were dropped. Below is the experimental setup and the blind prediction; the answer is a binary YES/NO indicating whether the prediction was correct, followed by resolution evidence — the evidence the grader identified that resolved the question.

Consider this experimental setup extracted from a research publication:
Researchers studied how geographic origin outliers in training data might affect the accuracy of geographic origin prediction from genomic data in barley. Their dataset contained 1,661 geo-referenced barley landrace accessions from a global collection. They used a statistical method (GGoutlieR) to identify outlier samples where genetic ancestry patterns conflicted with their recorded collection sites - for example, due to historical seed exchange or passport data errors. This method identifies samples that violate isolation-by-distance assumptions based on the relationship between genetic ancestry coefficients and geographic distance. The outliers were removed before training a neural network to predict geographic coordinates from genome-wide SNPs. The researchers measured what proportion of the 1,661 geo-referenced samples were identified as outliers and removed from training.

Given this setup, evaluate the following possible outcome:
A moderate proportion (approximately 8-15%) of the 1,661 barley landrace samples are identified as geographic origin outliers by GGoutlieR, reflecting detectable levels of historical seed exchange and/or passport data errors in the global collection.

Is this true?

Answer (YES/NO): NO